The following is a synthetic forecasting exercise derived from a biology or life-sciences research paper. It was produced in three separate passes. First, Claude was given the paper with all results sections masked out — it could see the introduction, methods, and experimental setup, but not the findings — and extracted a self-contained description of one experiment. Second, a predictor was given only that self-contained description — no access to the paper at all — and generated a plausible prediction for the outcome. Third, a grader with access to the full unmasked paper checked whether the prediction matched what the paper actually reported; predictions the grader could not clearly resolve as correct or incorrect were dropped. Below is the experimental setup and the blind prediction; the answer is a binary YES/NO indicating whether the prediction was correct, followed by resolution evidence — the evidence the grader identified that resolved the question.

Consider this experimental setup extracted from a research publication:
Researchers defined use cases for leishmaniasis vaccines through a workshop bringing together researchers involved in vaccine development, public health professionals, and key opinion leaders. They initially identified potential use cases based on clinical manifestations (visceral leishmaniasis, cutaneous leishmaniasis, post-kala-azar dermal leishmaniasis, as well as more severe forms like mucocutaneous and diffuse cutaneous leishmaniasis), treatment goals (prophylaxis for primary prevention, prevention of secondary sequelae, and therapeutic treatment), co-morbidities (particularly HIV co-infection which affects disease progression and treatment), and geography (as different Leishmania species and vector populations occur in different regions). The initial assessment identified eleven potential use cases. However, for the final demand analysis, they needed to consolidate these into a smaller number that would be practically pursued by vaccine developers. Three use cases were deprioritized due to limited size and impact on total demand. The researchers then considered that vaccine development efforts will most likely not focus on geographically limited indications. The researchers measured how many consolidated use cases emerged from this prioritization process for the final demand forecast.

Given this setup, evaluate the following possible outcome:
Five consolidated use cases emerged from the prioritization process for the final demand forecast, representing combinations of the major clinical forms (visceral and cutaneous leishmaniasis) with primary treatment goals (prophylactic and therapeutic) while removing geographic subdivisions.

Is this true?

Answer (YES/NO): NO